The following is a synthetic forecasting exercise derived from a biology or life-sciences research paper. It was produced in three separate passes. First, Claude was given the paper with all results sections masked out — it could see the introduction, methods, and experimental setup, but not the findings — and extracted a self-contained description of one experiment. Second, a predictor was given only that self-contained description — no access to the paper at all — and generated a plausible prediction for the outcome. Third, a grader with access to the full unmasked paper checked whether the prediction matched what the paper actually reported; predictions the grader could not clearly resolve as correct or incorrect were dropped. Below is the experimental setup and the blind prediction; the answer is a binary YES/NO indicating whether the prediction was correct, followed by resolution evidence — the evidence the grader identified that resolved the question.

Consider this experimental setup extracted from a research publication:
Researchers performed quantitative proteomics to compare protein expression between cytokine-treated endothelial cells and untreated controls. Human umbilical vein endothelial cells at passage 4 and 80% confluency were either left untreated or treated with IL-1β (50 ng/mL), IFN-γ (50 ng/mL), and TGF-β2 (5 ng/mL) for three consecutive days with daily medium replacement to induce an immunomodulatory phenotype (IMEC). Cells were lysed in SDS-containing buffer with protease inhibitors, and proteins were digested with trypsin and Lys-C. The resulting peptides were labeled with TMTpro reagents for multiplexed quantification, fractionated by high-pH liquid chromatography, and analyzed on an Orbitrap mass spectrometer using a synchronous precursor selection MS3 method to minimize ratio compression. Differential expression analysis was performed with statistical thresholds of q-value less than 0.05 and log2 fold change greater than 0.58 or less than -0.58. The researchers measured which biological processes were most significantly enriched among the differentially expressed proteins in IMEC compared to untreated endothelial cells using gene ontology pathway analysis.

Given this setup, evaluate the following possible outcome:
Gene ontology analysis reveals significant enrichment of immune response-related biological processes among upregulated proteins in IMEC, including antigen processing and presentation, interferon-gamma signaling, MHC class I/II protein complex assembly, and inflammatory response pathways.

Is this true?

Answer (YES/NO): YES